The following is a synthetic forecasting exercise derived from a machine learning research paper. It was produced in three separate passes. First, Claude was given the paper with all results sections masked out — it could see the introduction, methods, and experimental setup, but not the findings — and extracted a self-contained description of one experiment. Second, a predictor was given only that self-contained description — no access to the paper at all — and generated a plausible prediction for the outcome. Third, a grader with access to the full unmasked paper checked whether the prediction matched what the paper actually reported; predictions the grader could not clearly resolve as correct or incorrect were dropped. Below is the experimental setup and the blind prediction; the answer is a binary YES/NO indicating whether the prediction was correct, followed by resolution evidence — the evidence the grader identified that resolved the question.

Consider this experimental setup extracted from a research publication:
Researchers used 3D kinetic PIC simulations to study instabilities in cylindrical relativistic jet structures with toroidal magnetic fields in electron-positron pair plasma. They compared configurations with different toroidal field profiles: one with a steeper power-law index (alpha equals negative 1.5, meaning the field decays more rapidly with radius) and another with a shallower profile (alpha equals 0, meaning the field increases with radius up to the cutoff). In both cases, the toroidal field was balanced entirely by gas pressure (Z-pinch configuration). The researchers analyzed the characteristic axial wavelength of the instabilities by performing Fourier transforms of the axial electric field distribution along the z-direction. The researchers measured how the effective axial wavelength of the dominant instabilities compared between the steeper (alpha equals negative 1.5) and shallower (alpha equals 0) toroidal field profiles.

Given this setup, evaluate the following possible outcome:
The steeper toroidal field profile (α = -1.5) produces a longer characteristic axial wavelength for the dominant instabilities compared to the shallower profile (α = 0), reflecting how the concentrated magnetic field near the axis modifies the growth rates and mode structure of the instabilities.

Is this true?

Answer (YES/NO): NO